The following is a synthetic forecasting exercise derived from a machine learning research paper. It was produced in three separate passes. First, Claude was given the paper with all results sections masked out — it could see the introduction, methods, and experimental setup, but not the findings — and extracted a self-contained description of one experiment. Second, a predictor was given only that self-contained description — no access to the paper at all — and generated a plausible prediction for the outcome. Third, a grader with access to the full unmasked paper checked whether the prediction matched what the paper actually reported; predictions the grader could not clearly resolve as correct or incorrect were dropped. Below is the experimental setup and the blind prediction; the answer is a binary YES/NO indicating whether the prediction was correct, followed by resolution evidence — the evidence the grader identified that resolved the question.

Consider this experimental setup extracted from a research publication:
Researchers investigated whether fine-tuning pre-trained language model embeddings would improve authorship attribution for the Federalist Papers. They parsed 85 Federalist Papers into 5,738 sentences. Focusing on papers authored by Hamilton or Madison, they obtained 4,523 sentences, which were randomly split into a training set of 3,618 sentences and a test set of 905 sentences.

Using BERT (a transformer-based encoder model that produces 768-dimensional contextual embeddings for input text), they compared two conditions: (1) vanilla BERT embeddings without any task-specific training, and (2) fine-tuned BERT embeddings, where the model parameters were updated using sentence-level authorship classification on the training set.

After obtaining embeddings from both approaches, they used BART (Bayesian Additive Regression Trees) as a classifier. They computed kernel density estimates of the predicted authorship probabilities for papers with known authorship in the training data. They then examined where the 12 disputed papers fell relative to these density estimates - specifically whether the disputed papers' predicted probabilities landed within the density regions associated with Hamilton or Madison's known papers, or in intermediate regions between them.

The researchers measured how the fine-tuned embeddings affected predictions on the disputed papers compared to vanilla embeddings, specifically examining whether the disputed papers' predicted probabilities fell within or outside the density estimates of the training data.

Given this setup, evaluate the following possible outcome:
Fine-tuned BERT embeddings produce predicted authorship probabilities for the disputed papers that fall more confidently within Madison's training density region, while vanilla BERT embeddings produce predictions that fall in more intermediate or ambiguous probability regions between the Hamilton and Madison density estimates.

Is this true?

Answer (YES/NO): NO